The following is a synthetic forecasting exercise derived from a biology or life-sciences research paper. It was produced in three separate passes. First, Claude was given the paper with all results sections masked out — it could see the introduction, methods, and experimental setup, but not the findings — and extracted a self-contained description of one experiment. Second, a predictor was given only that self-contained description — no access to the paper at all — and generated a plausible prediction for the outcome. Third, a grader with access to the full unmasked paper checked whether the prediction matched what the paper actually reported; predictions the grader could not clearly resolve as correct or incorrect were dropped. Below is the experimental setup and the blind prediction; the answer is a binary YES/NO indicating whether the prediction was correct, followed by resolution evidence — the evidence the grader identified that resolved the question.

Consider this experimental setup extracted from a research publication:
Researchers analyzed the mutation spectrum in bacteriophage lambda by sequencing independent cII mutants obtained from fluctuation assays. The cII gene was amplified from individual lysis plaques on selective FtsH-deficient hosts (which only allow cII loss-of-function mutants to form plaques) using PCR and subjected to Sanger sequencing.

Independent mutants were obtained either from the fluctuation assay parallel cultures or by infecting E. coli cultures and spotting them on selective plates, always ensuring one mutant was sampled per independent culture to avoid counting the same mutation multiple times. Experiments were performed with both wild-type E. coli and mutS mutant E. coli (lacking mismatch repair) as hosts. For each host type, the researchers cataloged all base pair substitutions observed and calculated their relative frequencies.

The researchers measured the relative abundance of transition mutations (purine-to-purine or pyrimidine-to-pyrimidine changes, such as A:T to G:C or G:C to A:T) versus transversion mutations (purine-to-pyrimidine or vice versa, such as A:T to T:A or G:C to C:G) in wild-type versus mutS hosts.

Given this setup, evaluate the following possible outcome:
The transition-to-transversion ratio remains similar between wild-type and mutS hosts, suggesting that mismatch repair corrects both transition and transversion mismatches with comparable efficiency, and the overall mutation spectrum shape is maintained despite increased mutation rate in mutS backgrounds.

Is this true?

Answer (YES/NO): YES